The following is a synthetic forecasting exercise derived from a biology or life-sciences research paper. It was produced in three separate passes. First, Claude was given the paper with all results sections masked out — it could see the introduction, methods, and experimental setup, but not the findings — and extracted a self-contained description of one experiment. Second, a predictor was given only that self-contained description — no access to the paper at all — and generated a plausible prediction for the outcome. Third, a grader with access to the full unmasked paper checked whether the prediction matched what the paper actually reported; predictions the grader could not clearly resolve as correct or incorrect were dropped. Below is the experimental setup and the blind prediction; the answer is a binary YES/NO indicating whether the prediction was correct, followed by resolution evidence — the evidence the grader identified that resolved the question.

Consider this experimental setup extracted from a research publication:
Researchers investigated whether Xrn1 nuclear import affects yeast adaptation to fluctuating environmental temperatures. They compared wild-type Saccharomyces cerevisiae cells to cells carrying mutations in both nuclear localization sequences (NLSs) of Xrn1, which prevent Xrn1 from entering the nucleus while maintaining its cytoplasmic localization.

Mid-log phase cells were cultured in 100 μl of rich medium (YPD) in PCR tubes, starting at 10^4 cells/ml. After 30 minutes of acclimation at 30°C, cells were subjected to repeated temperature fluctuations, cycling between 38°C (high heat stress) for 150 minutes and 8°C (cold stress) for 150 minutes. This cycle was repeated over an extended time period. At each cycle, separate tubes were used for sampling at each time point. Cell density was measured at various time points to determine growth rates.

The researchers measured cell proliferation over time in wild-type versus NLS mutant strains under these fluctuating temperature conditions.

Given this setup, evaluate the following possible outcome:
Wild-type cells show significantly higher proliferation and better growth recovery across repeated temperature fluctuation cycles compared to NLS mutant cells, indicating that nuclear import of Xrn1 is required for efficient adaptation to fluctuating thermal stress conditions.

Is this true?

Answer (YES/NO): YES